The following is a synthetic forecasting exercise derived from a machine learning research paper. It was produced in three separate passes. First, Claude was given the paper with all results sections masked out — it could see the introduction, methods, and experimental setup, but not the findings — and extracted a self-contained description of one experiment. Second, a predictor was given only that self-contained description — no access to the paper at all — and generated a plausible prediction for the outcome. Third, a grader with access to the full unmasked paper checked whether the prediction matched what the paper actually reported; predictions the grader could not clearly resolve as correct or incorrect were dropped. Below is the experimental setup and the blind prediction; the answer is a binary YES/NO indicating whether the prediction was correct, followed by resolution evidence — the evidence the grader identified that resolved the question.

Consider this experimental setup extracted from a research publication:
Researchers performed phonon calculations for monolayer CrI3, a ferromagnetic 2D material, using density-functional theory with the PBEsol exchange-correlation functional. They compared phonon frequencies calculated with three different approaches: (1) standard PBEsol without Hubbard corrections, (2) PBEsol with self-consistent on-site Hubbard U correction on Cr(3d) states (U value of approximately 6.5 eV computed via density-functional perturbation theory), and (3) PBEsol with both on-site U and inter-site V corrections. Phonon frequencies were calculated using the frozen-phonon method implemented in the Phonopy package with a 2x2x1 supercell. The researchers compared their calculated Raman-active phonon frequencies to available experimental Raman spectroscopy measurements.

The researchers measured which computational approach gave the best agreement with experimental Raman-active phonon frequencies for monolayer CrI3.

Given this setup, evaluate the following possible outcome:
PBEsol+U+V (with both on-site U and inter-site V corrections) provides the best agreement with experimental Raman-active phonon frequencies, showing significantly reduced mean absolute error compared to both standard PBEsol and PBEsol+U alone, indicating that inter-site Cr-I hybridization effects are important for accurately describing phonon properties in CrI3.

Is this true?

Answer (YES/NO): NO